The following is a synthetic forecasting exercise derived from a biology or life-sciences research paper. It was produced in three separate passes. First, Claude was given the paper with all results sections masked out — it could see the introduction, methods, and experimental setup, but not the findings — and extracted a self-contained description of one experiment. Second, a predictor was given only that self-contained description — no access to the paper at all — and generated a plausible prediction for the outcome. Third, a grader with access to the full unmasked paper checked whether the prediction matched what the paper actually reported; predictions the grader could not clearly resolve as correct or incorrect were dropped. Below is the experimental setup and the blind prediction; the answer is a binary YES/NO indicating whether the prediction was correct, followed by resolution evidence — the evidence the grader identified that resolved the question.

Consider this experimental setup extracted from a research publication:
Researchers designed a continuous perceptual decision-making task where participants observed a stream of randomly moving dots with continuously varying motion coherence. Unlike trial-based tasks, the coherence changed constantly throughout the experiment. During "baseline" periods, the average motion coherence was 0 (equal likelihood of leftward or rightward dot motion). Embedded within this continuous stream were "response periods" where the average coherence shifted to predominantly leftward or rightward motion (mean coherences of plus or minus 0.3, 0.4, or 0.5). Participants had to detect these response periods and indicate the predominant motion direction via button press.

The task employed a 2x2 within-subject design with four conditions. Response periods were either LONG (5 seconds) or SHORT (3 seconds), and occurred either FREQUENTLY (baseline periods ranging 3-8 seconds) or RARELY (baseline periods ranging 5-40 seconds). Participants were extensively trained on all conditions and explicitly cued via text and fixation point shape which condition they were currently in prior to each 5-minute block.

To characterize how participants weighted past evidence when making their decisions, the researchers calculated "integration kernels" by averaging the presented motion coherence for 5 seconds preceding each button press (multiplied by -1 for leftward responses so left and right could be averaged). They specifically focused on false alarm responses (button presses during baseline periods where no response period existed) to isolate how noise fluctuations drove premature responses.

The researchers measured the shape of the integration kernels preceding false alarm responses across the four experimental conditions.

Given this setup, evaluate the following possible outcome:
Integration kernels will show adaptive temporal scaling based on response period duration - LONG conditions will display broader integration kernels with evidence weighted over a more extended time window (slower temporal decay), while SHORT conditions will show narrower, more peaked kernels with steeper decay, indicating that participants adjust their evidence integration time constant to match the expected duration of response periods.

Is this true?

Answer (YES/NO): NO